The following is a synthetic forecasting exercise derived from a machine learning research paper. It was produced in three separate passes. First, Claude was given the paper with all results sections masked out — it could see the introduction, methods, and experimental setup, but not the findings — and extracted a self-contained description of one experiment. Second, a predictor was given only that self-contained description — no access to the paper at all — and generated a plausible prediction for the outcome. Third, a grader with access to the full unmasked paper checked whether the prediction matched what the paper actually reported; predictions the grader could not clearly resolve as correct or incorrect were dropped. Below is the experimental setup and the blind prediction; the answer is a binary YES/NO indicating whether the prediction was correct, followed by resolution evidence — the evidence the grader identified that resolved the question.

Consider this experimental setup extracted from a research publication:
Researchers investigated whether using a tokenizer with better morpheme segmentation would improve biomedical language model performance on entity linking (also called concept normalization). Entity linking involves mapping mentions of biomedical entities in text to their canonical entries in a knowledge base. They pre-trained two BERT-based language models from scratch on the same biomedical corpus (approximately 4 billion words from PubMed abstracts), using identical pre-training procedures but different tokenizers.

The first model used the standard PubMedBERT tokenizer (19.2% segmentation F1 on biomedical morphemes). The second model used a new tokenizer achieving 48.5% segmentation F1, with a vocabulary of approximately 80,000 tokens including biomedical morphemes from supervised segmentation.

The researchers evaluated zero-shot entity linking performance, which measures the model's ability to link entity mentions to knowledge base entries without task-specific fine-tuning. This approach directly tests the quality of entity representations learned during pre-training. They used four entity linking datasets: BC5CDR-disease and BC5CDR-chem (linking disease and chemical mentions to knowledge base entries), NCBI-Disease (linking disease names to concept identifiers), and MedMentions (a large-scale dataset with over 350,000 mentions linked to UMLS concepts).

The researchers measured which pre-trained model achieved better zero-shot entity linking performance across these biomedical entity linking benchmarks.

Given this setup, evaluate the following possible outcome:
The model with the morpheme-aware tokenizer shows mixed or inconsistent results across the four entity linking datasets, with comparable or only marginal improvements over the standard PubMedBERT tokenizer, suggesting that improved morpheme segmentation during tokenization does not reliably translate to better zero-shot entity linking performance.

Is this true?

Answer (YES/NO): YES